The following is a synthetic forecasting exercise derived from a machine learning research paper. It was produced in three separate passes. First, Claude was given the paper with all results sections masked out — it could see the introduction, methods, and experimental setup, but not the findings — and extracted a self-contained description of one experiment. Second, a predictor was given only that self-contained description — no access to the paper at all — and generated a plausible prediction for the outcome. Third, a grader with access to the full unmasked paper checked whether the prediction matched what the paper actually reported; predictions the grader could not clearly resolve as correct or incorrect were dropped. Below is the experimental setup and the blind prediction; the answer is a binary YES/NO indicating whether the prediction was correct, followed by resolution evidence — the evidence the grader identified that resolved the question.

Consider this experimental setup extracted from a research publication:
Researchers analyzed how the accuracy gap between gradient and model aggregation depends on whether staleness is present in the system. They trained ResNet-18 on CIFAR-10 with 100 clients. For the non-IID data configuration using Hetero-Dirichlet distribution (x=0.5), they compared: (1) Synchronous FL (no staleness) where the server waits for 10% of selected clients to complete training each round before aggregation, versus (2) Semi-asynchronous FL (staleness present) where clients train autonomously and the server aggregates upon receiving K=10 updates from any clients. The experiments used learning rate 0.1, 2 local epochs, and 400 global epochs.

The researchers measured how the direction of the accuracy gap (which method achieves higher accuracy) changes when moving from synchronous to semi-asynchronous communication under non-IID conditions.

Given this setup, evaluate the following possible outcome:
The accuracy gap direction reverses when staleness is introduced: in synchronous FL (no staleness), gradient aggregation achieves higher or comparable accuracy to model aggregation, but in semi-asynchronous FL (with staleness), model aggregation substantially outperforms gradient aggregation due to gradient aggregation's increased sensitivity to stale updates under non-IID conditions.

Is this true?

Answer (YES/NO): NO